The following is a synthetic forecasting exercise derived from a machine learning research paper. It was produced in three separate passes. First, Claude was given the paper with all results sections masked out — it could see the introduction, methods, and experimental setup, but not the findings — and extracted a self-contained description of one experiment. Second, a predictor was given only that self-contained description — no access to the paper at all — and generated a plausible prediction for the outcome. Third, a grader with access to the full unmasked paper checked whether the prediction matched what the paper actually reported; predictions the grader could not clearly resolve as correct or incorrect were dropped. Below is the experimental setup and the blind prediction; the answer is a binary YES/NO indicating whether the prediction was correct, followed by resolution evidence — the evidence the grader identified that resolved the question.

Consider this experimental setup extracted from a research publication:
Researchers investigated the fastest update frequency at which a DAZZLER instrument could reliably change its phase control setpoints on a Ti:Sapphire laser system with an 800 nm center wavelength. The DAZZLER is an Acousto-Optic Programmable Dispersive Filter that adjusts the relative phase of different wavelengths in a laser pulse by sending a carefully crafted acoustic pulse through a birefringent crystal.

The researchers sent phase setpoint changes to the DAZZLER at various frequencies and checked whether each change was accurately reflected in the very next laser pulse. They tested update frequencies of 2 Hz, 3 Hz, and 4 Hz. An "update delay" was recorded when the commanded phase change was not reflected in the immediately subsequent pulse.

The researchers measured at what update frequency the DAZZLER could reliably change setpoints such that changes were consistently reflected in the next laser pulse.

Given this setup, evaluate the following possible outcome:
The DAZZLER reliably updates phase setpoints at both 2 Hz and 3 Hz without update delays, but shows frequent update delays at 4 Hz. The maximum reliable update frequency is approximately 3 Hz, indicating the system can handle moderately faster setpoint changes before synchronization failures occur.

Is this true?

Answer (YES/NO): NO